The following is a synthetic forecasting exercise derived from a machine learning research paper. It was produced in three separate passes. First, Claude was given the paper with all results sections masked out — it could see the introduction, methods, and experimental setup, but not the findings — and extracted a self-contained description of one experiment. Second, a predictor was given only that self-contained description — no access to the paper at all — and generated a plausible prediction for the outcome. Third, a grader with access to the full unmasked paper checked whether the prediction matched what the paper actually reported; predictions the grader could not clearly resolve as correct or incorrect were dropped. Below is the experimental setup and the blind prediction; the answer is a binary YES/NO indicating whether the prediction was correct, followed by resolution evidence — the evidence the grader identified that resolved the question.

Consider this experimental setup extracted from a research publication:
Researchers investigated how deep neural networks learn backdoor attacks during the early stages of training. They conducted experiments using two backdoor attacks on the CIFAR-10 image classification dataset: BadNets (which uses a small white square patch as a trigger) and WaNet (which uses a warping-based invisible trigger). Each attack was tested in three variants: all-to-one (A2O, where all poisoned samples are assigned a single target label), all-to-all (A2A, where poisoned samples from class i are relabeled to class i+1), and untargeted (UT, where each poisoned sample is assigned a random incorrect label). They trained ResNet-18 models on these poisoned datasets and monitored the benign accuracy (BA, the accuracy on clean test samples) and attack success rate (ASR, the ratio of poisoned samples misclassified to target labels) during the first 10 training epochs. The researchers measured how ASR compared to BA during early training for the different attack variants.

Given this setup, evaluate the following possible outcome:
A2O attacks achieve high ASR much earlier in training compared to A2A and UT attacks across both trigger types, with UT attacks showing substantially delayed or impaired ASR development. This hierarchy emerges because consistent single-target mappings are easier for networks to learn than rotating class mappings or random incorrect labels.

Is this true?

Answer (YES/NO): YES